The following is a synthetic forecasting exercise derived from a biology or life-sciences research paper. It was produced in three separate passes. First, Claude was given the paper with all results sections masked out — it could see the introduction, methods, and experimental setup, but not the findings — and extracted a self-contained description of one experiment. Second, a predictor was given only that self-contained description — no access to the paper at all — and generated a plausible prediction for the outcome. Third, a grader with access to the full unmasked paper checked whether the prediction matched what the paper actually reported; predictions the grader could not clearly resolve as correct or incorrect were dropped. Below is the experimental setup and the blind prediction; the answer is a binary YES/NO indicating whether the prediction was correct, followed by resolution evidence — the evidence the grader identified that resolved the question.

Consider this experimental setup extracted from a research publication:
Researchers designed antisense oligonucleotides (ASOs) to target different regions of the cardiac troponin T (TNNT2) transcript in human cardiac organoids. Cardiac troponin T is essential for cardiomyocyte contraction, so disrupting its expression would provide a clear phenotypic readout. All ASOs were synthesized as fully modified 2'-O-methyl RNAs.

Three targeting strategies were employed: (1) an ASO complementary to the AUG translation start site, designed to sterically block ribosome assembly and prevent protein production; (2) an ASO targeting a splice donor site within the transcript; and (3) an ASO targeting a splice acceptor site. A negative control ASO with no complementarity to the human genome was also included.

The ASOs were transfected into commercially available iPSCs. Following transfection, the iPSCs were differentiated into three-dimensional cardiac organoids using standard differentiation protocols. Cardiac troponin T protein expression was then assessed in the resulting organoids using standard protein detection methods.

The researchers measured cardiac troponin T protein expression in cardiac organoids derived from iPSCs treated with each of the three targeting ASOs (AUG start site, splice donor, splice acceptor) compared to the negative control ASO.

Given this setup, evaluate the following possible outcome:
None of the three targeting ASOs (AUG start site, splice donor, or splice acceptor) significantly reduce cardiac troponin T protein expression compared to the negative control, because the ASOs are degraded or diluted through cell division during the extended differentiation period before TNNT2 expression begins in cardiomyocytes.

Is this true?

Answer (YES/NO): NO